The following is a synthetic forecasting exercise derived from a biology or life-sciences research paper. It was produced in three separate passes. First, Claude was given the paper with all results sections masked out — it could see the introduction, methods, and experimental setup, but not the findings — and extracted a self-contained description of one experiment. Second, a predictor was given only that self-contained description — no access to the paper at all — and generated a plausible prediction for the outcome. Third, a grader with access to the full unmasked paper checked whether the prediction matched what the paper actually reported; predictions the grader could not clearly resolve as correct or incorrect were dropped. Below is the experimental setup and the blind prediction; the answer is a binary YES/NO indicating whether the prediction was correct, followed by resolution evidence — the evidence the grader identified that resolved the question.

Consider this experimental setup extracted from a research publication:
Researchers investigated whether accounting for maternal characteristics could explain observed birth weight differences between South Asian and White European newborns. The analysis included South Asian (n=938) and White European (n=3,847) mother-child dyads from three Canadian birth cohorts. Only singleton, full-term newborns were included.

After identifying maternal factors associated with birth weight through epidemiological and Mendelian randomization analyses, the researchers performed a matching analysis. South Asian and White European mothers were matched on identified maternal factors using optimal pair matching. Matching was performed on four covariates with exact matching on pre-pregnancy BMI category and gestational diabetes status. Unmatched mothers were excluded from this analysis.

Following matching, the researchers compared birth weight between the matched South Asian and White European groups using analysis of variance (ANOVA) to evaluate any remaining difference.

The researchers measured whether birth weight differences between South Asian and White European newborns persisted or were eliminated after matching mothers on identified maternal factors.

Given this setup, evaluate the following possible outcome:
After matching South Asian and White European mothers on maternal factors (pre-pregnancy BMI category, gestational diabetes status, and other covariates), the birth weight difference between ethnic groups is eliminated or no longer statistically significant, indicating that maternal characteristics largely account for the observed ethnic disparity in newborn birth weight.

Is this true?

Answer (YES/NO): NO